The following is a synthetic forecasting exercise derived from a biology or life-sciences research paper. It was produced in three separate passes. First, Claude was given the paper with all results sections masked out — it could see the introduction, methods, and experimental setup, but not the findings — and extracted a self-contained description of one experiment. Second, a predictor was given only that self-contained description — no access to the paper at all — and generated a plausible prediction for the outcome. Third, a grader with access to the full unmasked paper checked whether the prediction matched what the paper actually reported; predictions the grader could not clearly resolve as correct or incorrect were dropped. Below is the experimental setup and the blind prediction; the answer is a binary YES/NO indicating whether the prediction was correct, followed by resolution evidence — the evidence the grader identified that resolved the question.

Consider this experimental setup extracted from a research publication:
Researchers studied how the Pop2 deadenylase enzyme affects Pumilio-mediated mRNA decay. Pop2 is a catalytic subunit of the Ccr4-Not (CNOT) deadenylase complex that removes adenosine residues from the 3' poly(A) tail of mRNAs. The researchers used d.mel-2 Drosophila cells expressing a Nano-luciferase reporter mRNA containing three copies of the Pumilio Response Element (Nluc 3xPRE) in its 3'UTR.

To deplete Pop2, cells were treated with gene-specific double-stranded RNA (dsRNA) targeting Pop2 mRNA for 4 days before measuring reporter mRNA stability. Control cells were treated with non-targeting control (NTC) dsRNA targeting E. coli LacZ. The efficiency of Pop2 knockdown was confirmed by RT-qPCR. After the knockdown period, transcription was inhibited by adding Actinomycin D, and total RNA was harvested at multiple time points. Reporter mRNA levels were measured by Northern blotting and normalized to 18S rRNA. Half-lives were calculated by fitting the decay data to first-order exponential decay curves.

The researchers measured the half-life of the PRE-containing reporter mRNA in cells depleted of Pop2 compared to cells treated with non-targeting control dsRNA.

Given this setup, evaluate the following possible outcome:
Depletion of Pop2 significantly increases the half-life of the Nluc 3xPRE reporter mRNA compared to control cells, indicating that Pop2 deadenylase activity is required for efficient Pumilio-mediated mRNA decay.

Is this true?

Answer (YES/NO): YES